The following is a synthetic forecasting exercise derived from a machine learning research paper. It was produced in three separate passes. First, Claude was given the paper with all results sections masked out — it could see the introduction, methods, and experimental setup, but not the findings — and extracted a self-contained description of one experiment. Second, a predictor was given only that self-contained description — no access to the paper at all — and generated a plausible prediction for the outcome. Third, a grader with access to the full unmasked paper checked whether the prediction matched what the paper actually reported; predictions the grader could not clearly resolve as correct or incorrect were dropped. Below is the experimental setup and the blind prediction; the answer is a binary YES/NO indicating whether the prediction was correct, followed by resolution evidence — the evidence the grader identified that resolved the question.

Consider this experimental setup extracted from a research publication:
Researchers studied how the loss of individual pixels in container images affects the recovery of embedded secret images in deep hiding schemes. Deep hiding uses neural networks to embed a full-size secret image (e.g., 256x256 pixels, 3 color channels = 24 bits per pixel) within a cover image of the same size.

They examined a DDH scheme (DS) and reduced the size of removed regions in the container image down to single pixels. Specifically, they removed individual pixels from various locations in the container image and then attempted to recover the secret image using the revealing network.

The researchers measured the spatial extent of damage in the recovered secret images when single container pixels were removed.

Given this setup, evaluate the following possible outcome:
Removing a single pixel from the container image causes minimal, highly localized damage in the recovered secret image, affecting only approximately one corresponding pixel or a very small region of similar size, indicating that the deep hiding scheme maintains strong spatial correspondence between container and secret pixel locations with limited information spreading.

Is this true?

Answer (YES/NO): NO